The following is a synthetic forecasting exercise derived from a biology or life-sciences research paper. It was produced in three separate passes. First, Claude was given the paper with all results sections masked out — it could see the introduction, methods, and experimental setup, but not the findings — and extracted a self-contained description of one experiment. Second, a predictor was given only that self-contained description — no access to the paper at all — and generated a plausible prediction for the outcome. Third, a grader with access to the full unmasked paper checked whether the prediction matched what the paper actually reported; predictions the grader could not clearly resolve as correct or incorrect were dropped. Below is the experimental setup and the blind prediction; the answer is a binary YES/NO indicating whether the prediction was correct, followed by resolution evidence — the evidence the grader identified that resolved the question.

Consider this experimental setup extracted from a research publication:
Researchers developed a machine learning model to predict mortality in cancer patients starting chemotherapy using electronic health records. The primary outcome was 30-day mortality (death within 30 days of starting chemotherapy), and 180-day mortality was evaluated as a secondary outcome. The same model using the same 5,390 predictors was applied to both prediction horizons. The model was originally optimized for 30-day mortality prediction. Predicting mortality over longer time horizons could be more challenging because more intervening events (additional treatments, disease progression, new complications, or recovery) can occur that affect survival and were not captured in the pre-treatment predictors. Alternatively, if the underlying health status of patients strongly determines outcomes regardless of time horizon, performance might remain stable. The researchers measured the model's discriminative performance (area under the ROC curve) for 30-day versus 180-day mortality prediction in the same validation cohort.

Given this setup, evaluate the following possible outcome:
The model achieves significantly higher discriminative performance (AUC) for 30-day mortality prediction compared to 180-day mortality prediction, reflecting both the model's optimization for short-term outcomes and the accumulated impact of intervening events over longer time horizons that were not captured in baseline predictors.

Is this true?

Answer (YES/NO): YES